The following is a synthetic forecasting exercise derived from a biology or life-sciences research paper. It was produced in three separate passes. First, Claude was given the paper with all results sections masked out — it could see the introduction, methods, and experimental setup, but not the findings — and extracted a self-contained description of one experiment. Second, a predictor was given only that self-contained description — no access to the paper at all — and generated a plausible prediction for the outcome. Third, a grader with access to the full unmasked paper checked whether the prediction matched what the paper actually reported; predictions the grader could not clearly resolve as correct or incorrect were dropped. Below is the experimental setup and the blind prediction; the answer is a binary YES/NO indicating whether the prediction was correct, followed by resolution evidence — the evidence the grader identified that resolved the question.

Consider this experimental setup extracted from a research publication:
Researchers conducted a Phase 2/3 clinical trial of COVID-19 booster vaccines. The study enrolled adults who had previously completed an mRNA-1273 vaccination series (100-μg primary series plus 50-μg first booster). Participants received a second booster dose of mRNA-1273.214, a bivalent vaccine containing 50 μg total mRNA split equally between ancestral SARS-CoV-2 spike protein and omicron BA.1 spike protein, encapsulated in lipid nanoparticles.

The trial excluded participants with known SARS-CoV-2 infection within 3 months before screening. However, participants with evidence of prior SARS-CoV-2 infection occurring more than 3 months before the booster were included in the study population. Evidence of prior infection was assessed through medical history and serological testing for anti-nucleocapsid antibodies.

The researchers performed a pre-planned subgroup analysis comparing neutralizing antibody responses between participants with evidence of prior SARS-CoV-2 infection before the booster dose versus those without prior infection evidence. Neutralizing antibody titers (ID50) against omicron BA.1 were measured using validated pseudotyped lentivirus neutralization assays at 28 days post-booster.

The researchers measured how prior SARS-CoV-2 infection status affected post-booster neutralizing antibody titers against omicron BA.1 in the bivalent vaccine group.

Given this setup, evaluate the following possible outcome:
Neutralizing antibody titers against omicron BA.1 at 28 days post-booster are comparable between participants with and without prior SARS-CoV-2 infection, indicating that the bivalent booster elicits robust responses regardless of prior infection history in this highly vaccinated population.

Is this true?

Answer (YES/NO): NO